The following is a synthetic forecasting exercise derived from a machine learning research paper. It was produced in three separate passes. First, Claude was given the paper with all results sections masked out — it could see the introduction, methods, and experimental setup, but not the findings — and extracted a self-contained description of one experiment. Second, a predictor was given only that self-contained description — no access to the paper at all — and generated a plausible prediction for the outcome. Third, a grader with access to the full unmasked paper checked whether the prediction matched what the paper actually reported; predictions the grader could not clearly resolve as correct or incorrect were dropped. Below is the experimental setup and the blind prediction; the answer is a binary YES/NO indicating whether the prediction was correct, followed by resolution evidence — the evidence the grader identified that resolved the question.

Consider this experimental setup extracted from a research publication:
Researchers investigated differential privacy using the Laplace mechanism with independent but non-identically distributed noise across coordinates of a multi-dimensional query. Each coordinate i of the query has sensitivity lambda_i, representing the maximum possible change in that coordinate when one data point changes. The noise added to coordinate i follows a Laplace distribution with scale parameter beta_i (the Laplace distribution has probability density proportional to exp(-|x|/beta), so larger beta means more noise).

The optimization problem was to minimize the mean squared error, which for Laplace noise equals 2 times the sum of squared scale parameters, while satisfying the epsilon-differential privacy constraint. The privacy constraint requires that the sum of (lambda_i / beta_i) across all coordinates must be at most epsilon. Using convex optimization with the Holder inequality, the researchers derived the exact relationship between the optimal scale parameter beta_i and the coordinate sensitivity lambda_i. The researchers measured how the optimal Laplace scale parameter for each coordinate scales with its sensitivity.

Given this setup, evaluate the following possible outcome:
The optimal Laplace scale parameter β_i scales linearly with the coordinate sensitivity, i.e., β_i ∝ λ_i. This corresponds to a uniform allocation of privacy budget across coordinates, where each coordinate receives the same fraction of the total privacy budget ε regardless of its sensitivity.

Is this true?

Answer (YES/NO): NO